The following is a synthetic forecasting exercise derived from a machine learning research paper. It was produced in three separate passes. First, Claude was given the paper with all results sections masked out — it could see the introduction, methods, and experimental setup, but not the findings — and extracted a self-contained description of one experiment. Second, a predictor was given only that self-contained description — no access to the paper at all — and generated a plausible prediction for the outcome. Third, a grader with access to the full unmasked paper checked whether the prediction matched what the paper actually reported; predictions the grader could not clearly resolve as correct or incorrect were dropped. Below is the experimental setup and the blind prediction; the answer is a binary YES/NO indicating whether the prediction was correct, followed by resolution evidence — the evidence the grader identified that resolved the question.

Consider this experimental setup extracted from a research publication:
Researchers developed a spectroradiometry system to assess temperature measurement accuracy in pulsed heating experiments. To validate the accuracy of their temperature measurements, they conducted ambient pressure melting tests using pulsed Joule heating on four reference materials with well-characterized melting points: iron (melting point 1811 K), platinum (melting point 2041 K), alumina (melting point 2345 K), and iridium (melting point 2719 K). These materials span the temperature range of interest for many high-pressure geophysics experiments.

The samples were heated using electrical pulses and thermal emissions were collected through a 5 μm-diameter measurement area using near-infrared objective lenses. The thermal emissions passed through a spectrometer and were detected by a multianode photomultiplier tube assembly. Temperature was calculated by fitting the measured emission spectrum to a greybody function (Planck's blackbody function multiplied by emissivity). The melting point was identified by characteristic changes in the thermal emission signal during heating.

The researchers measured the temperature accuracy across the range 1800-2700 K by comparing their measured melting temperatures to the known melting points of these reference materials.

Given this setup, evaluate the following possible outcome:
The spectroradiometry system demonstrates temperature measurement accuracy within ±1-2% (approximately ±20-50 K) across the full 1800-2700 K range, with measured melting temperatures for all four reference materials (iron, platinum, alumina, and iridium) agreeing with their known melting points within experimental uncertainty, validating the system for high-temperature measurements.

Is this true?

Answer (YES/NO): NO